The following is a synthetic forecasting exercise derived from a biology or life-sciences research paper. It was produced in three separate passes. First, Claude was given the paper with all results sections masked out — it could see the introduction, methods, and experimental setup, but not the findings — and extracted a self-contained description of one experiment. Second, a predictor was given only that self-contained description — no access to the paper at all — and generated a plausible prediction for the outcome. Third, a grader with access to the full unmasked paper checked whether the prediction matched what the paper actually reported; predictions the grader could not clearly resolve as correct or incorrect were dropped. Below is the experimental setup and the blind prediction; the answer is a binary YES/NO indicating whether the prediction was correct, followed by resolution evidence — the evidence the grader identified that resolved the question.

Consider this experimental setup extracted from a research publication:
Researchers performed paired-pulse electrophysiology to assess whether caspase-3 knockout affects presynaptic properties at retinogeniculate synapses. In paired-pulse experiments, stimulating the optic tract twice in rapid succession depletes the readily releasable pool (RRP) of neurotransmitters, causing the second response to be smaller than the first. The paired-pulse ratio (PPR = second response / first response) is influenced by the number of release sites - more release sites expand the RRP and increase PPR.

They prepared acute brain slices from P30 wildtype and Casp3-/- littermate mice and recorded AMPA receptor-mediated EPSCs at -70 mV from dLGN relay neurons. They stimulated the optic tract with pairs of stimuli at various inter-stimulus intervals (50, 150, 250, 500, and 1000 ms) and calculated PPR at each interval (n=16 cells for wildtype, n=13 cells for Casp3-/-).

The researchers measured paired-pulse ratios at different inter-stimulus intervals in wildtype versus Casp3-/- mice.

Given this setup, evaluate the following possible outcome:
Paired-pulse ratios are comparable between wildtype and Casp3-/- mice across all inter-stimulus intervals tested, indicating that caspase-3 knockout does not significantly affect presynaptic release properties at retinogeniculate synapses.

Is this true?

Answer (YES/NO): NO